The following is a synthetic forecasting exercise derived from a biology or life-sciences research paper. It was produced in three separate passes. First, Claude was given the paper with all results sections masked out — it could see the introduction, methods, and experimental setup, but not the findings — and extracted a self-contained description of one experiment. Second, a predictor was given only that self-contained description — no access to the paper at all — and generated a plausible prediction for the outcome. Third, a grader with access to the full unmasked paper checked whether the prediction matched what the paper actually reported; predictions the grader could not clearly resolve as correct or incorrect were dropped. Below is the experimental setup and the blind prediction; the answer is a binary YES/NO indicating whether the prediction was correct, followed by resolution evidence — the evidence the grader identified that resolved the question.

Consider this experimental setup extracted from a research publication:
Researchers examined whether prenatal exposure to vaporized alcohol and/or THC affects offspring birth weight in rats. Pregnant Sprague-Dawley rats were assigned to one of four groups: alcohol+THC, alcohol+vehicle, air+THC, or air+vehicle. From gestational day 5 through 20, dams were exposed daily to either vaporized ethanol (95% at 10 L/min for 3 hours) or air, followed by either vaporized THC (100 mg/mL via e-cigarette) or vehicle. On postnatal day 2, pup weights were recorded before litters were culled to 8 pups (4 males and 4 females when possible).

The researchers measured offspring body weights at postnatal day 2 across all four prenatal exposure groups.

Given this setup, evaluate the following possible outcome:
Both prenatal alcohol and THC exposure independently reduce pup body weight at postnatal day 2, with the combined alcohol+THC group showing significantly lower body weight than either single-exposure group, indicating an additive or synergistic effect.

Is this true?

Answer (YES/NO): NO